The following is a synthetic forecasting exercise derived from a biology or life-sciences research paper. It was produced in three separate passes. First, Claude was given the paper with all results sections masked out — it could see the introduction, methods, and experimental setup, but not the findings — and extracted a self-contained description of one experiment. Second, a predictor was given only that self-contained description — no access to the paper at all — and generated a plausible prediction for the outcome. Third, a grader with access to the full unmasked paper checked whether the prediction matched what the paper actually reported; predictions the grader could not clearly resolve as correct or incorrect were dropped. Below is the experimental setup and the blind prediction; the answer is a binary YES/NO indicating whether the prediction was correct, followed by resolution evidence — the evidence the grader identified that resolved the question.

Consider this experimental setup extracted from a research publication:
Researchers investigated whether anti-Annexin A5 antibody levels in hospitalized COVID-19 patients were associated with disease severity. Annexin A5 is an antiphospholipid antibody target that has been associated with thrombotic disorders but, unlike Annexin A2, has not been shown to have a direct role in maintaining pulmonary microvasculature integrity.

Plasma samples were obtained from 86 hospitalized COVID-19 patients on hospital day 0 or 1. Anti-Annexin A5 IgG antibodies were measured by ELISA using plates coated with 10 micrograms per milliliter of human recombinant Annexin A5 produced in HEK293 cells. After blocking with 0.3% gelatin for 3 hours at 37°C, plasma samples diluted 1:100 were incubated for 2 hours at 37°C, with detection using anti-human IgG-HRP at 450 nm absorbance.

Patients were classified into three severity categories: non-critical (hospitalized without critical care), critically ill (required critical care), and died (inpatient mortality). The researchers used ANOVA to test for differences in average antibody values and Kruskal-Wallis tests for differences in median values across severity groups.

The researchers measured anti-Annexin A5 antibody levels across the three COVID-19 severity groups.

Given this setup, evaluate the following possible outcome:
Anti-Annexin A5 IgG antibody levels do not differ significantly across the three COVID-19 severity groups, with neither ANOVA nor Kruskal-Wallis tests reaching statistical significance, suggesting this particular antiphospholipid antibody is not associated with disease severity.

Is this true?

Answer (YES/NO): YES